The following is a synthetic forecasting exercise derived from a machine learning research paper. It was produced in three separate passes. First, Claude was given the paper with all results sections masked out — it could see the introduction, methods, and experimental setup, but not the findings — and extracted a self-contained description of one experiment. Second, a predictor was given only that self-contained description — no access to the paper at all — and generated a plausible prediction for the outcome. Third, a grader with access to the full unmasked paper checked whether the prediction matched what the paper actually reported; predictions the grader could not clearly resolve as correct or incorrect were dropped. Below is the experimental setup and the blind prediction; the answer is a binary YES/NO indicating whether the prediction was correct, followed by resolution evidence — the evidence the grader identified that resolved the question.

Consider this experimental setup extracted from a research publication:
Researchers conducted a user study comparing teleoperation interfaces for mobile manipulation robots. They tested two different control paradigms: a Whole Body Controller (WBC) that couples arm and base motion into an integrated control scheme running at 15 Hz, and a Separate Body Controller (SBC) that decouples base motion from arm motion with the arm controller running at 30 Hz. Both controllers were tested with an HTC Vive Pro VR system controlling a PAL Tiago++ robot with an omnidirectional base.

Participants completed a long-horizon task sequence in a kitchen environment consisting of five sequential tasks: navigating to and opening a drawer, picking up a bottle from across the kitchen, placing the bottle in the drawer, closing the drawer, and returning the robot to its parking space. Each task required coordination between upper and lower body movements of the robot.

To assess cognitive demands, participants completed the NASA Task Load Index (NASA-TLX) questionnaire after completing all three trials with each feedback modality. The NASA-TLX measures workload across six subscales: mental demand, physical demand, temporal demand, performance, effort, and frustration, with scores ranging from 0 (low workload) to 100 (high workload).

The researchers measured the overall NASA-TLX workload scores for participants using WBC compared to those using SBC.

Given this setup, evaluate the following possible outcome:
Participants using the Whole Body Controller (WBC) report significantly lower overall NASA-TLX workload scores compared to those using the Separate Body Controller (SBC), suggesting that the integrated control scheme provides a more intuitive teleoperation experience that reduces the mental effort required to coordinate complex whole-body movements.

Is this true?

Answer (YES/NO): NO